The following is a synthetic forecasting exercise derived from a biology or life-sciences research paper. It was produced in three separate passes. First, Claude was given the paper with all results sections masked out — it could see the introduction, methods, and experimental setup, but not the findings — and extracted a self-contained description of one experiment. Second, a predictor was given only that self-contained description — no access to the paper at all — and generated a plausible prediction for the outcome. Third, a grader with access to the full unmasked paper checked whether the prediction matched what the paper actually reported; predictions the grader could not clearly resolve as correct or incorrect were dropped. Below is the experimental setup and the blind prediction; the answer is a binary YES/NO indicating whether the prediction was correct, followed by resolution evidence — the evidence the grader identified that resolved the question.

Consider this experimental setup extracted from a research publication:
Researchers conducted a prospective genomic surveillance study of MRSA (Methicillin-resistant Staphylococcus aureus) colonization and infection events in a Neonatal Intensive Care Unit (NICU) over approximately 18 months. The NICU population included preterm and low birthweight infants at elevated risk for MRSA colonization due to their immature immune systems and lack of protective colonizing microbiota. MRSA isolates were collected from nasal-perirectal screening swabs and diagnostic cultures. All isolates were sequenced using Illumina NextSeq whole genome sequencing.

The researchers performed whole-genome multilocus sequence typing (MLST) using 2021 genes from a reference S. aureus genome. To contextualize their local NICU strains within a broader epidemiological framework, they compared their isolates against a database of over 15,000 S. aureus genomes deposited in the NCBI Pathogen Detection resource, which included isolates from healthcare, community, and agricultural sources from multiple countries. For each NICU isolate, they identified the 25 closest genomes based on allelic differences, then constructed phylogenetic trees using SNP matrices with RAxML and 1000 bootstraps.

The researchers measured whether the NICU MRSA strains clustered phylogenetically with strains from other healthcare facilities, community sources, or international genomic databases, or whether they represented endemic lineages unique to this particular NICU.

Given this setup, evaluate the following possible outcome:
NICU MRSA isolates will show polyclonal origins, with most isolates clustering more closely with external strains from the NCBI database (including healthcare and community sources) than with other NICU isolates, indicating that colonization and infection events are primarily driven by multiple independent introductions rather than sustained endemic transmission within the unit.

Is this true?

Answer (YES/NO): NO